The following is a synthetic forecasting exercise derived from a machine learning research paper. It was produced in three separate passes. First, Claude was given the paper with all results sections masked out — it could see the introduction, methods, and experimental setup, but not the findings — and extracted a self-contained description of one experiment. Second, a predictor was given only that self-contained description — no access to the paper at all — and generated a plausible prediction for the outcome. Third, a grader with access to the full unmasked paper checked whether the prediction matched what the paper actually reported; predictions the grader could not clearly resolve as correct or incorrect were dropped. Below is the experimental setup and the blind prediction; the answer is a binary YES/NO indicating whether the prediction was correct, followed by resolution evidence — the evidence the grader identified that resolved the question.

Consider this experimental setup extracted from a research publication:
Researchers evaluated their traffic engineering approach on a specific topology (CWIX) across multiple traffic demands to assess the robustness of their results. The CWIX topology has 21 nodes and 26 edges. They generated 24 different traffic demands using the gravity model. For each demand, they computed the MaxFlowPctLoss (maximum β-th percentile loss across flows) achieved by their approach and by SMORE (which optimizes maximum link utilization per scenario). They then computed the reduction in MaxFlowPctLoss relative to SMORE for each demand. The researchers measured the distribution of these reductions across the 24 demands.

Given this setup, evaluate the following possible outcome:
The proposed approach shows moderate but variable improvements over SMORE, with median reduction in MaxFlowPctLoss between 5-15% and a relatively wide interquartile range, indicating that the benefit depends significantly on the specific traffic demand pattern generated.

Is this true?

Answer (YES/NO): NO